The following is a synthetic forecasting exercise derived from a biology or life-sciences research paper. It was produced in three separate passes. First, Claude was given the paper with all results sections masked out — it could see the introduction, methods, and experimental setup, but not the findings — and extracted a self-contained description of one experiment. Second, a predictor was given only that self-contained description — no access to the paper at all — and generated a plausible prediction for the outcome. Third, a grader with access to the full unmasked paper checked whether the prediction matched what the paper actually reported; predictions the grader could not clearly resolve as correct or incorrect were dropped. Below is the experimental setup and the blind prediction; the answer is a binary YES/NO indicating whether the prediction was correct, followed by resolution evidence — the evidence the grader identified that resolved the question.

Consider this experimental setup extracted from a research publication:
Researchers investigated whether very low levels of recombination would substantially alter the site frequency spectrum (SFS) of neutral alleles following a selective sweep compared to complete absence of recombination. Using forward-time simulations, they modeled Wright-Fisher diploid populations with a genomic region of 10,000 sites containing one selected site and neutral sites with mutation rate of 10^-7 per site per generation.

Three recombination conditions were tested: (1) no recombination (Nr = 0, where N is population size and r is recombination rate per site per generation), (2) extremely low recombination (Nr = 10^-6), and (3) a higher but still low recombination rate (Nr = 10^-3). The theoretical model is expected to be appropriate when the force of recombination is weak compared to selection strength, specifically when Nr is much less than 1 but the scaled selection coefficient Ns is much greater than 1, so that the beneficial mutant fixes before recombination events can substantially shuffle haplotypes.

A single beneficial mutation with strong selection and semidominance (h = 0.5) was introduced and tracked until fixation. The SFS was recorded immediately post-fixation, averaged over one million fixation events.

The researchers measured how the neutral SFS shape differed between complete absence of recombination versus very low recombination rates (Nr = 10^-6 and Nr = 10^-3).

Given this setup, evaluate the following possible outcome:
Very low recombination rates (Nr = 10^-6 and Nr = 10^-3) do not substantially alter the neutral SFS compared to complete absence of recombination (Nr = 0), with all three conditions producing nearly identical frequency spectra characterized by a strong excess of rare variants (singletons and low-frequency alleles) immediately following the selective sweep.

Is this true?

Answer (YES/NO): NO